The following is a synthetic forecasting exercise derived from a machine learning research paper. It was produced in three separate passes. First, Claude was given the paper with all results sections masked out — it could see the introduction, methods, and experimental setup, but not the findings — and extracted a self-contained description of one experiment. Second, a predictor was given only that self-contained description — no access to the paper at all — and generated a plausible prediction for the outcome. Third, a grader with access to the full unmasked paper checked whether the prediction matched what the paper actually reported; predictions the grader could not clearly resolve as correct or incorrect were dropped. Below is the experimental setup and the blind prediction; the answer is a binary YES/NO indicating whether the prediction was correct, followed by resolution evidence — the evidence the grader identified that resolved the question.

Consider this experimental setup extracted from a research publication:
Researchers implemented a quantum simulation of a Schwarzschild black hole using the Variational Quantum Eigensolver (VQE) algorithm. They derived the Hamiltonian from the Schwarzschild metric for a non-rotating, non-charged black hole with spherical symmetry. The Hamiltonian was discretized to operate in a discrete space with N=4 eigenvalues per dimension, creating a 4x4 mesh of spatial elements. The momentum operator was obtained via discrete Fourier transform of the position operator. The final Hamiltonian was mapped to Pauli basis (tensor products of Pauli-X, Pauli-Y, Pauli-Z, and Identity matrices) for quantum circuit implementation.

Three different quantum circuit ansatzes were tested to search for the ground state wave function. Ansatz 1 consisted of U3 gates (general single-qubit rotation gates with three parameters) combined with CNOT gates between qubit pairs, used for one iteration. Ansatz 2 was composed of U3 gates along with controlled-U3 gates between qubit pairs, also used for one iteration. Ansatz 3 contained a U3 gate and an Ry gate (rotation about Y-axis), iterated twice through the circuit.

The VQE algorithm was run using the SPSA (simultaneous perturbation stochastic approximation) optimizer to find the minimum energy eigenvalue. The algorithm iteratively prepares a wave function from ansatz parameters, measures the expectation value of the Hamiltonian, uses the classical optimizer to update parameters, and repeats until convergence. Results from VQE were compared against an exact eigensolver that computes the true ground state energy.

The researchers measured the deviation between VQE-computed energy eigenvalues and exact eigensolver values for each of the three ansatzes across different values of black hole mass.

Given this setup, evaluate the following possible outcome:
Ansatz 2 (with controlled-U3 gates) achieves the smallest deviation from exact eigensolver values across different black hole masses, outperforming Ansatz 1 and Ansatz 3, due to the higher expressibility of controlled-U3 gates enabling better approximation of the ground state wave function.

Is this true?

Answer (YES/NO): NO